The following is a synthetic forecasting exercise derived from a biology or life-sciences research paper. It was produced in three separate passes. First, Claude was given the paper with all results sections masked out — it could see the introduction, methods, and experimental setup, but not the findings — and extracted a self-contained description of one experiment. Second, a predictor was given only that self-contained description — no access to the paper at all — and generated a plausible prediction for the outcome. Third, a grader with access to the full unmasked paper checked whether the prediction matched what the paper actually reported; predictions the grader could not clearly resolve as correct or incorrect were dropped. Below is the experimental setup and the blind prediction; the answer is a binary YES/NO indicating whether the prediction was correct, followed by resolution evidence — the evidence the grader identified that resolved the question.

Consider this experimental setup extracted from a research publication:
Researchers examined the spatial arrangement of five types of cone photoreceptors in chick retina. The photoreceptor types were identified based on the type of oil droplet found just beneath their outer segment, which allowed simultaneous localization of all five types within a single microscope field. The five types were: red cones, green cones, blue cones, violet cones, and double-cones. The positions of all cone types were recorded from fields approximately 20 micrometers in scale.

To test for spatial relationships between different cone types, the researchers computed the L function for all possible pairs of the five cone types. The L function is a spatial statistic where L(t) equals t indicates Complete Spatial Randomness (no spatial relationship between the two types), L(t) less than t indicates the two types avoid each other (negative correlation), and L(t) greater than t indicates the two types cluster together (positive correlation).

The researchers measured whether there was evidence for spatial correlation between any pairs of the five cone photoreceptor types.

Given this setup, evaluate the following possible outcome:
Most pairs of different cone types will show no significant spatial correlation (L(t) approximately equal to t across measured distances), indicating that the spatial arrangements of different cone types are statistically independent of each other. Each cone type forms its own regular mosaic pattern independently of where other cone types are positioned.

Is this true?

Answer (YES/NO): YES